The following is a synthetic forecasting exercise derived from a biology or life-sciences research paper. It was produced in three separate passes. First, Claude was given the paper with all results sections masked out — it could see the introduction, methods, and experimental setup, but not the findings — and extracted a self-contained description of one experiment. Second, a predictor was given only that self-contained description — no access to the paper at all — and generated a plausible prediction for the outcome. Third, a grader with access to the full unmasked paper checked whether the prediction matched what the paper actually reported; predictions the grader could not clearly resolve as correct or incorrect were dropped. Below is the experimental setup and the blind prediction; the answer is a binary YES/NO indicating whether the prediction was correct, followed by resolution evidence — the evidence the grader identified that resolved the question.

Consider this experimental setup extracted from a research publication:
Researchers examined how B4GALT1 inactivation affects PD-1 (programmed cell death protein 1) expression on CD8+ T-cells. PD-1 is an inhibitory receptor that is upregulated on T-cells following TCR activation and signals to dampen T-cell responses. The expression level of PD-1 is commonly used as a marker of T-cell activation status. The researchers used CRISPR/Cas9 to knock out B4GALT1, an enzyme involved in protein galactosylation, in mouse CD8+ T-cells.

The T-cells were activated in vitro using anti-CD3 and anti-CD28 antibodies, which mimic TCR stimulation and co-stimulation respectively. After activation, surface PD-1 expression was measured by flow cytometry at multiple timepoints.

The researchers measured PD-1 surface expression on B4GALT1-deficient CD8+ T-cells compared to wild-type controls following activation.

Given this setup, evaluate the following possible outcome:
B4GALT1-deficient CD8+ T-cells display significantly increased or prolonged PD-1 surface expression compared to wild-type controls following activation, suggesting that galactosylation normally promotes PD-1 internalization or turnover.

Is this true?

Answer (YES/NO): YES